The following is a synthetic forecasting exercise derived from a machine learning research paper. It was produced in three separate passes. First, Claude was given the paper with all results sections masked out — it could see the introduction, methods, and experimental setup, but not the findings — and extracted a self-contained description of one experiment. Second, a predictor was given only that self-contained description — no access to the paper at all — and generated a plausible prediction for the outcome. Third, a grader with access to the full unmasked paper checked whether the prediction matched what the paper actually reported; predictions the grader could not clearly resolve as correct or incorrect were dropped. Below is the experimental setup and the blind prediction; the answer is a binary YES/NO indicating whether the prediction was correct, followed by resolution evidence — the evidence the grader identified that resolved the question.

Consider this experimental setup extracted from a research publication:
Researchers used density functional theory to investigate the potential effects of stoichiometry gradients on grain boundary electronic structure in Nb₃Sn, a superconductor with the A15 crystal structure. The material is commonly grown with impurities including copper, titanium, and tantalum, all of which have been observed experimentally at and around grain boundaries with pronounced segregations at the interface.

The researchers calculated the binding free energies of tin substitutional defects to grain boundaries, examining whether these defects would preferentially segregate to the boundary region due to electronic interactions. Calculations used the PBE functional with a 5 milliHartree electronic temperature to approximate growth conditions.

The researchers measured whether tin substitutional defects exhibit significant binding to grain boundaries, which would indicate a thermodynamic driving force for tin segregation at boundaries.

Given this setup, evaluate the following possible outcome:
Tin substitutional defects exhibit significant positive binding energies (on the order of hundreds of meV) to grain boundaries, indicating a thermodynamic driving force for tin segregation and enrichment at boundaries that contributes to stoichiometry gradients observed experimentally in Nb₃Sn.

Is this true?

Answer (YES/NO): YES